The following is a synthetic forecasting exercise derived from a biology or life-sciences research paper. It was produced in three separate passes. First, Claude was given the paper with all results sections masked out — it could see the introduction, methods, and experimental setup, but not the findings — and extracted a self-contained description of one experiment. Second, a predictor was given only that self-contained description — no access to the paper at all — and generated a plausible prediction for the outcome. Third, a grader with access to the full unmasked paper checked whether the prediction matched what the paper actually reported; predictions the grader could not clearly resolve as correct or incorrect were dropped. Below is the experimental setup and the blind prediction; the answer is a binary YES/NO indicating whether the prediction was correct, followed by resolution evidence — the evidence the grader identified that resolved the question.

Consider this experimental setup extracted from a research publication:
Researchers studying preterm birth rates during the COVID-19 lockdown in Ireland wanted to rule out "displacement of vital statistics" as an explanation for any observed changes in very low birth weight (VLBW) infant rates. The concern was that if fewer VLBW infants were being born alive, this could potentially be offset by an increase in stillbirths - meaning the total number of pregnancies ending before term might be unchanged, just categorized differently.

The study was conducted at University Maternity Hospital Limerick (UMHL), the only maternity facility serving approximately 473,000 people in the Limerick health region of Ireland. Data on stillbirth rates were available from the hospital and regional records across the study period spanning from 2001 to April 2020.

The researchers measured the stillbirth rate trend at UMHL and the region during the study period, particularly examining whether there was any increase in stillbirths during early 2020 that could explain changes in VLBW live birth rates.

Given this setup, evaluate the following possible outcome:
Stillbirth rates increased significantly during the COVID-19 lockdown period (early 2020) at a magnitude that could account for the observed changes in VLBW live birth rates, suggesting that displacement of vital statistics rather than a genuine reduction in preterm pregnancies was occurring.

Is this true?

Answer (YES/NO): NO